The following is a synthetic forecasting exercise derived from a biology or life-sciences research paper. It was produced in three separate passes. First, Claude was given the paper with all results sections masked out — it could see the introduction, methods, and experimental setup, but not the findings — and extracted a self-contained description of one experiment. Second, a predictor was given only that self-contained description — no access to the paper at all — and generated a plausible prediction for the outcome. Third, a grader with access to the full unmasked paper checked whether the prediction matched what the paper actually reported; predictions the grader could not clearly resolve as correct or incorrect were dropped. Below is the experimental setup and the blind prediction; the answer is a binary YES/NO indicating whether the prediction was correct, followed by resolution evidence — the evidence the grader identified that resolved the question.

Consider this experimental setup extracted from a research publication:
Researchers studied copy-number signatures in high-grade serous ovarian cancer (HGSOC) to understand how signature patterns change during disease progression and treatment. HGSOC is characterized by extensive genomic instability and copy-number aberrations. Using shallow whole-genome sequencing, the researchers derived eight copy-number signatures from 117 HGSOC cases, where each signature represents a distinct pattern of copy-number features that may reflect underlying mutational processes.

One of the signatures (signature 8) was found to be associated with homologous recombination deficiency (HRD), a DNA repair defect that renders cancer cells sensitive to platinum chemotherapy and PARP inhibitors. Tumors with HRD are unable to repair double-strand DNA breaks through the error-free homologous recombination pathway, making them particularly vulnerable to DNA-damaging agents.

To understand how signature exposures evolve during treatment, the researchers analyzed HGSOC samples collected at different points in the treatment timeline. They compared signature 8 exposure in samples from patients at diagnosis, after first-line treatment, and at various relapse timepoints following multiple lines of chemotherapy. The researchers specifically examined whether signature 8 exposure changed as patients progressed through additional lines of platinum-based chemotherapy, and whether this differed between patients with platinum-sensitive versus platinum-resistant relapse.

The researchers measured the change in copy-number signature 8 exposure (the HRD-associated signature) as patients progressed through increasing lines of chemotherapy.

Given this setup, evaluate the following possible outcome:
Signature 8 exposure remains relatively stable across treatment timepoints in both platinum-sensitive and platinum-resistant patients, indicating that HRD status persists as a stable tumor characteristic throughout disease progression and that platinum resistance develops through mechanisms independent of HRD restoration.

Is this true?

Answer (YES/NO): NO